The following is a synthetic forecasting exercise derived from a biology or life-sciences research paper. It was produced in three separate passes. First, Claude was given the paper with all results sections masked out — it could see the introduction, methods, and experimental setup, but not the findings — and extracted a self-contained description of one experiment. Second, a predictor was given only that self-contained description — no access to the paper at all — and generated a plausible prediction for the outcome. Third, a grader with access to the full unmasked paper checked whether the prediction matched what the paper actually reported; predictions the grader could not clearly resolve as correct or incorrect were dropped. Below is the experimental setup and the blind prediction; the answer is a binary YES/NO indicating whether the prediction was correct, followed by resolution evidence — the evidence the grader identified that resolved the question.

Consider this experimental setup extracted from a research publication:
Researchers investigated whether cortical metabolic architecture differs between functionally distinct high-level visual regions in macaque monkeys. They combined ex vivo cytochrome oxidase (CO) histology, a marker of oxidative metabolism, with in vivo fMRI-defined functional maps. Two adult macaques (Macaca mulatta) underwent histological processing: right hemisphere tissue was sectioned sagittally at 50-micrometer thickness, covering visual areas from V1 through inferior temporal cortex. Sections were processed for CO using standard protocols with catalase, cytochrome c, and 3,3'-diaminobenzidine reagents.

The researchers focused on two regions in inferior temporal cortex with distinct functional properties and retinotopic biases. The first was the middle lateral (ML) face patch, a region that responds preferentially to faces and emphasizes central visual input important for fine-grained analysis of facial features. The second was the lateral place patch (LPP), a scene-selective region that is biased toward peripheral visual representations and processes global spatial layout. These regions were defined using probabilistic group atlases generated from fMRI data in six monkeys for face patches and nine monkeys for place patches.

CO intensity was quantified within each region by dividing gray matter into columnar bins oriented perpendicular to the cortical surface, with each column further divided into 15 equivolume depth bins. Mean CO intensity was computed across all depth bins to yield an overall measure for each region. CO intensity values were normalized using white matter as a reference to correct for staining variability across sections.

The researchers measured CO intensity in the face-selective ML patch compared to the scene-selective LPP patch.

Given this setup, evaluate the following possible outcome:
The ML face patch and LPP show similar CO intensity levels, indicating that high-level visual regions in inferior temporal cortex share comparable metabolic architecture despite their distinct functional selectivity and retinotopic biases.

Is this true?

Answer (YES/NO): NO